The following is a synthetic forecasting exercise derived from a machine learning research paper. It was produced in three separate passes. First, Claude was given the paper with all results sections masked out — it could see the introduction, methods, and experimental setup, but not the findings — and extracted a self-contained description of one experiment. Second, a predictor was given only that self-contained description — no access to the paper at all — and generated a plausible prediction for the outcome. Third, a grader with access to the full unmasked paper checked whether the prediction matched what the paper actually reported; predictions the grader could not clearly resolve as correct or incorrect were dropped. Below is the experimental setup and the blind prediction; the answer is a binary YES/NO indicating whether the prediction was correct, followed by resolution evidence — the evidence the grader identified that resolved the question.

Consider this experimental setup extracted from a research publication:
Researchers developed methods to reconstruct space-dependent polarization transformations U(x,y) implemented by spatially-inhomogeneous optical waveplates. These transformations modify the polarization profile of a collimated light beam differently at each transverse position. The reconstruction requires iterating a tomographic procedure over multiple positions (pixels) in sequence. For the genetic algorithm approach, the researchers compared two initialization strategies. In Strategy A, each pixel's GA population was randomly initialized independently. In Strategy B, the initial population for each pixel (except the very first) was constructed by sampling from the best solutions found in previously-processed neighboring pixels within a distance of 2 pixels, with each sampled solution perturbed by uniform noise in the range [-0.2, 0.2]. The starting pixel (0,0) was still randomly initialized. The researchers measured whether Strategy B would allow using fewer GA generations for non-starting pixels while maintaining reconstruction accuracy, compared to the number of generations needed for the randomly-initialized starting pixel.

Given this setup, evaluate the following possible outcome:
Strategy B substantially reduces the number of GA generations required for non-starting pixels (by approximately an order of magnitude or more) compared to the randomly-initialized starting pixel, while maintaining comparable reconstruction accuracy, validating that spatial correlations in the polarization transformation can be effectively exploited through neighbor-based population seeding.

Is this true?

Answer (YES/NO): NO